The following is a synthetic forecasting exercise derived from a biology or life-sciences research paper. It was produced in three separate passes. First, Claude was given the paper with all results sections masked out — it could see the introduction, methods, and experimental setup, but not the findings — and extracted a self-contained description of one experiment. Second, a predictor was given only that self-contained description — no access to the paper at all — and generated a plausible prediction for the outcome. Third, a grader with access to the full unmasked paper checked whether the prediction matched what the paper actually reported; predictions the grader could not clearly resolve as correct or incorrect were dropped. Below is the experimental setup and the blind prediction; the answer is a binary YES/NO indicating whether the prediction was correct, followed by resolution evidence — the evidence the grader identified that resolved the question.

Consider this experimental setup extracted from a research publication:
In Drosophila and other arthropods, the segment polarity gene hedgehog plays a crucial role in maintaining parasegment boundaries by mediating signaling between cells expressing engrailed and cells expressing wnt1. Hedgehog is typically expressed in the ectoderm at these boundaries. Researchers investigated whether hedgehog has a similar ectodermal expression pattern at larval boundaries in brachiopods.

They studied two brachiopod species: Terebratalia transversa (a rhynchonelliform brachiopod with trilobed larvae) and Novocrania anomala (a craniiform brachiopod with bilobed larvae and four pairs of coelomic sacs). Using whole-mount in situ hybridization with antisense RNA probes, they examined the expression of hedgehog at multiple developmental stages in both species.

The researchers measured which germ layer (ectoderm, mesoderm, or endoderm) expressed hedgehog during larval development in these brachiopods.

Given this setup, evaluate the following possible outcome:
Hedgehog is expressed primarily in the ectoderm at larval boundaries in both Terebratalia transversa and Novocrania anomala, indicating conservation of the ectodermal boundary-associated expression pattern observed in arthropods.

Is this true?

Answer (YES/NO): NO